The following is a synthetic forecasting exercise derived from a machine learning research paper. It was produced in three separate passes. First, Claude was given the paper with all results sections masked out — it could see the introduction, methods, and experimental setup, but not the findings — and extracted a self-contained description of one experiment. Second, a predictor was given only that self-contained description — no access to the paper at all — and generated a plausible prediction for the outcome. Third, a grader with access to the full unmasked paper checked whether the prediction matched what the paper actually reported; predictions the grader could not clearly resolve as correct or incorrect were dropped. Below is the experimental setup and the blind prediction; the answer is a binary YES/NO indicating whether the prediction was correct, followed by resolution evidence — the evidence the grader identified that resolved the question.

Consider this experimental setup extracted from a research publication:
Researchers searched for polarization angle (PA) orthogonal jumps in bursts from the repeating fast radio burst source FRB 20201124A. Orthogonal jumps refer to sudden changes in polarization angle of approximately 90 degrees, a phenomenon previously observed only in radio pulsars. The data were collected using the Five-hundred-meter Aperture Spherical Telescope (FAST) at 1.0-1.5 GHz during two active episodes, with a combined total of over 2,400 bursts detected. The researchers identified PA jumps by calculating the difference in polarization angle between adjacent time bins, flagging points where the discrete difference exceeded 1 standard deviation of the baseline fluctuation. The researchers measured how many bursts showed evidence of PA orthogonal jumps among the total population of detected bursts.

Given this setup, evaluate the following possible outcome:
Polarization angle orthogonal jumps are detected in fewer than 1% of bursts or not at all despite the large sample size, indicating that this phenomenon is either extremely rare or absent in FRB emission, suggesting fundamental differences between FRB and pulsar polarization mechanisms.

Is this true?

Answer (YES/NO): NO